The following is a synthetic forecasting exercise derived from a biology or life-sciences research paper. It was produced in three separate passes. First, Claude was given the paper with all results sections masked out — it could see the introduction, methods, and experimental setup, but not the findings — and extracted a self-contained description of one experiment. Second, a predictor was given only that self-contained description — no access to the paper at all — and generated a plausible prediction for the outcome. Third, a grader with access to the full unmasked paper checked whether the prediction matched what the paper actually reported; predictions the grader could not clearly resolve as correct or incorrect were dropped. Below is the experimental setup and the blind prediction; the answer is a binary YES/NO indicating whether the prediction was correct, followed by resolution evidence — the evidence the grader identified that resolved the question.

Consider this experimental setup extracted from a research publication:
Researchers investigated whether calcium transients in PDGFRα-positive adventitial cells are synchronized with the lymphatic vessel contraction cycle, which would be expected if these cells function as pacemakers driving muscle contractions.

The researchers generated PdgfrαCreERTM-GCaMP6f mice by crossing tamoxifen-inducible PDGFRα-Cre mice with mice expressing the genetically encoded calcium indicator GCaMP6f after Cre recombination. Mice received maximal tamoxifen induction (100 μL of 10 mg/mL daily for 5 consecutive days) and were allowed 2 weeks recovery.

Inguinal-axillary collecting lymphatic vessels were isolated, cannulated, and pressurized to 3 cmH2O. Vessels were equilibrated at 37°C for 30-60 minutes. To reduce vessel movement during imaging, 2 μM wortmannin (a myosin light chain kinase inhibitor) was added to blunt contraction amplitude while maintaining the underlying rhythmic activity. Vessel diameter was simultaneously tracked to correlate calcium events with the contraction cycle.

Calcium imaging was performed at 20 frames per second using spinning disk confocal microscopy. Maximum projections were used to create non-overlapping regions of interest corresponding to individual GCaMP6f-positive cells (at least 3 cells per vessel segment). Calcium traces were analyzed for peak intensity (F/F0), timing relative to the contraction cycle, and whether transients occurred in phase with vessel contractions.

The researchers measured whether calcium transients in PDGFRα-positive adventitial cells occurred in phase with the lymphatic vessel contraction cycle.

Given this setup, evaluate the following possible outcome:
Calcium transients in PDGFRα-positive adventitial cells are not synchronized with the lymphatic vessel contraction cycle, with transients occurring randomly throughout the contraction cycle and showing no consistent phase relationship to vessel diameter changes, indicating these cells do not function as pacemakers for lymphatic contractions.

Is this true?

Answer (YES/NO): YES